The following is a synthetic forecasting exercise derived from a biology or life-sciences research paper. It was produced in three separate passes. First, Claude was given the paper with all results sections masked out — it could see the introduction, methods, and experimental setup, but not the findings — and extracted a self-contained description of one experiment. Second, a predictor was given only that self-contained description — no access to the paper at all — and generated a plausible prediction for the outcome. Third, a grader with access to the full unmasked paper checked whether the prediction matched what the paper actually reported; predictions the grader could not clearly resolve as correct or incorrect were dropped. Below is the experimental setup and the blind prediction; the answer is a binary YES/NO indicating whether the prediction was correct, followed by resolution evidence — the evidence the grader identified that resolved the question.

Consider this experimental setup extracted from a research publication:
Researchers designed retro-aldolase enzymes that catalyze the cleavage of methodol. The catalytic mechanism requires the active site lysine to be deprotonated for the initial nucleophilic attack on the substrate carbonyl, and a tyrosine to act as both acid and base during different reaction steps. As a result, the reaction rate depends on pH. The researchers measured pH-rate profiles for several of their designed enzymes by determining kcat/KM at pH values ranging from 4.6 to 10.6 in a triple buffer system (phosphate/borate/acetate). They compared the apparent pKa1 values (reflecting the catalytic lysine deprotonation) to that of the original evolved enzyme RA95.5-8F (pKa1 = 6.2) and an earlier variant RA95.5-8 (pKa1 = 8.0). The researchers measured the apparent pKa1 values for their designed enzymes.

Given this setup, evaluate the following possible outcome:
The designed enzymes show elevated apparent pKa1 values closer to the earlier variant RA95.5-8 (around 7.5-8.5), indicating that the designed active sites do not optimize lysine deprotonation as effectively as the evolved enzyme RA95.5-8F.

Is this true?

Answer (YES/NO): YES